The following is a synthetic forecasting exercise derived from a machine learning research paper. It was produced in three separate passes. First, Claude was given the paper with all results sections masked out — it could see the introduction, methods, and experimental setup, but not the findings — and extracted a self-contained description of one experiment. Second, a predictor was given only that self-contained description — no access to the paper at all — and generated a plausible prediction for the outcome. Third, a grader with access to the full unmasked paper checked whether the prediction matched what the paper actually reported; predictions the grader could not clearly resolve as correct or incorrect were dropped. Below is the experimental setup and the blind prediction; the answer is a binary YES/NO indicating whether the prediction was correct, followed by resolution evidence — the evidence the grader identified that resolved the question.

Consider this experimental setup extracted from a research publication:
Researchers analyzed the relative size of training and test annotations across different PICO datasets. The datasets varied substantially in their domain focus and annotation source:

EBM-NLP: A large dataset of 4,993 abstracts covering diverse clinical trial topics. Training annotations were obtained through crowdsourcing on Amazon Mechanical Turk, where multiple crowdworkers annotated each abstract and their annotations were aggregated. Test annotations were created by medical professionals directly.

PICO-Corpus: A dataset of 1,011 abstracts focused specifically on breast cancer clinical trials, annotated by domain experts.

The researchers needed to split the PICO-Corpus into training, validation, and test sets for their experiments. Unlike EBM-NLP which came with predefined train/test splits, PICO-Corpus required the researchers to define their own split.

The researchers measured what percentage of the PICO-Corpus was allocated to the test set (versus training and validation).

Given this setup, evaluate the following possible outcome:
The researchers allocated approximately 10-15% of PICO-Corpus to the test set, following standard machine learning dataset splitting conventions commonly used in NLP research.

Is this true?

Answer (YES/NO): NO